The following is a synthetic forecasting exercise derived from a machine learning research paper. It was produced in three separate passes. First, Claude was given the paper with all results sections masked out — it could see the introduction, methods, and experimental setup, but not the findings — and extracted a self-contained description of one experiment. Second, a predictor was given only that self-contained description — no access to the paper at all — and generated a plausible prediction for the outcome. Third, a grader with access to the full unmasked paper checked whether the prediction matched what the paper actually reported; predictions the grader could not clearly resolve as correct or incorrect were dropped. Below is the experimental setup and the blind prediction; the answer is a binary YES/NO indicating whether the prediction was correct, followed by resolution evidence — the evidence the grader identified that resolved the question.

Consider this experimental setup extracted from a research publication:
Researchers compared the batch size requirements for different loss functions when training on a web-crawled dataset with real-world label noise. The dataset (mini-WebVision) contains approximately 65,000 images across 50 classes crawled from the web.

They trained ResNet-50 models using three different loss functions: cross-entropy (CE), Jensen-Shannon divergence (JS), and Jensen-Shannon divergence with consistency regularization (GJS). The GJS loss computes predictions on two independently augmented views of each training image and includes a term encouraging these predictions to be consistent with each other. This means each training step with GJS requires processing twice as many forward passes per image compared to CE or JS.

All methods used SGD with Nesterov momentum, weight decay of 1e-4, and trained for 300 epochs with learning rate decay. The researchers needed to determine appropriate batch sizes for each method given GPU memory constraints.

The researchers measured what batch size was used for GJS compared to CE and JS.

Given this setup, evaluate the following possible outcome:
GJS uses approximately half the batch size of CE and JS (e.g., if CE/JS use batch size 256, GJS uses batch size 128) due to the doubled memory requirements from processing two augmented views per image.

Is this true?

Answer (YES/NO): YES